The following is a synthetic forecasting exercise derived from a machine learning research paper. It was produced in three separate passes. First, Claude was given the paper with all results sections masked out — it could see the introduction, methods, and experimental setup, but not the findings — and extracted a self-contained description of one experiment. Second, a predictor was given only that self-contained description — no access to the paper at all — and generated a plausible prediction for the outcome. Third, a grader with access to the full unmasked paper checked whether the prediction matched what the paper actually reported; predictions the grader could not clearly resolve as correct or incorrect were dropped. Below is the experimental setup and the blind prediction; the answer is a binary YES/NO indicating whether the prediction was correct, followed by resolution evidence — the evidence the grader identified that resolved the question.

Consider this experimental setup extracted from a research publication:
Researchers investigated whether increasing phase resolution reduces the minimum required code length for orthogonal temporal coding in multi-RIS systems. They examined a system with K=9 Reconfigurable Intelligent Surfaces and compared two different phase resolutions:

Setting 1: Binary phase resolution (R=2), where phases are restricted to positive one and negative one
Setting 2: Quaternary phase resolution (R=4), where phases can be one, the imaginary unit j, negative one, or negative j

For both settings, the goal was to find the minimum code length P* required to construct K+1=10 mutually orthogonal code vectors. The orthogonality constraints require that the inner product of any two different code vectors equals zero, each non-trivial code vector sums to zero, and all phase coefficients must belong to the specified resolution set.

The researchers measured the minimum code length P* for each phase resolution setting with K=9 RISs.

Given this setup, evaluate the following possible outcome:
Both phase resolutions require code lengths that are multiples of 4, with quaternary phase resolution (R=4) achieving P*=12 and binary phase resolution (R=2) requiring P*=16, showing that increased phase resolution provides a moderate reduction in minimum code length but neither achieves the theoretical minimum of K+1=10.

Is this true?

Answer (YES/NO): NO